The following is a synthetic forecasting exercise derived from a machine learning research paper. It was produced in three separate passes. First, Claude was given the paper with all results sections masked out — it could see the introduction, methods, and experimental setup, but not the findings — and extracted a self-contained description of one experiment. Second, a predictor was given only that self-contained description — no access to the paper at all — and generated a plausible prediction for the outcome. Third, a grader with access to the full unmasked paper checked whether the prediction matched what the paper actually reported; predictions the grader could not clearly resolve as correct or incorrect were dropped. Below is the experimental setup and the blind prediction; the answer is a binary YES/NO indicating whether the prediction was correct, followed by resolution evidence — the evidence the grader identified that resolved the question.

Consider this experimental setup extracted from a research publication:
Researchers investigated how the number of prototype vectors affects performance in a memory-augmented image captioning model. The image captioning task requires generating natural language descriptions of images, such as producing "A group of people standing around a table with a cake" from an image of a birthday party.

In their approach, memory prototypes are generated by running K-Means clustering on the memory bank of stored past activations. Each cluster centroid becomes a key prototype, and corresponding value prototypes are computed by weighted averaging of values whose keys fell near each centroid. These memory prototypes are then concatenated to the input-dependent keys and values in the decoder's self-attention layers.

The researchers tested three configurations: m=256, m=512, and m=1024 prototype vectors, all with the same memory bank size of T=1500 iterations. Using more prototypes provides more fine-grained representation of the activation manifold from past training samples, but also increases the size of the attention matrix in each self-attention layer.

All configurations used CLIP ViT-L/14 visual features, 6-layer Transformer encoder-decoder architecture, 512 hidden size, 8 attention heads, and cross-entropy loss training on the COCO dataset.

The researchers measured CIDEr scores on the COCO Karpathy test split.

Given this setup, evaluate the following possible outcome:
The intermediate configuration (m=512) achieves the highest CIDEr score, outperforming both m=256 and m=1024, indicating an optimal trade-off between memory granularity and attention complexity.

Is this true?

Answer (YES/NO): NO